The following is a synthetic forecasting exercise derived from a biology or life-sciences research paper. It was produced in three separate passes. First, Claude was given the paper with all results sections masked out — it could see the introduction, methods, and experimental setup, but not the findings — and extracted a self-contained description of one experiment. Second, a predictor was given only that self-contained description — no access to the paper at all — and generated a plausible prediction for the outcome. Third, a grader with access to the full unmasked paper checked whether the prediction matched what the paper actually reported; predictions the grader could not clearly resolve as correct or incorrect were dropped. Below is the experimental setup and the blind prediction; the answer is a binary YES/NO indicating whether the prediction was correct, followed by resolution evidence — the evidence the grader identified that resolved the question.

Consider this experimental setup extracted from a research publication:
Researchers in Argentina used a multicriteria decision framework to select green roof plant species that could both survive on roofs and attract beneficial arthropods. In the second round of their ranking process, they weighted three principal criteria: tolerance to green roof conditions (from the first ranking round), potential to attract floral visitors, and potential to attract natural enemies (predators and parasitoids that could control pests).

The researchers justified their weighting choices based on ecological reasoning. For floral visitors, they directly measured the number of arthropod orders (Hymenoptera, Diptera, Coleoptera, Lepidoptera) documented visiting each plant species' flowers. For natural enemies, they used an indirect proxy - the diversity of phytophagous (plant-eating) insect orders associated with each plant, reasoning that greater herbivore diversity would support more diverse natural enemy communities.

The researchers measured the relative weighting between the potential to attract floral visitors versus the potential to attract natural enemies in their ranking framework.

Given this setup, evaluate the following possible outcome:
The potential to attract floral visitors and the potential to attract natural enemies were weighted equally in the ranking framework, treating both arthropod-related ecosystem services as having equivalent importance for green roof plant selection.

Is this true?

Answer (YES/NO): NO